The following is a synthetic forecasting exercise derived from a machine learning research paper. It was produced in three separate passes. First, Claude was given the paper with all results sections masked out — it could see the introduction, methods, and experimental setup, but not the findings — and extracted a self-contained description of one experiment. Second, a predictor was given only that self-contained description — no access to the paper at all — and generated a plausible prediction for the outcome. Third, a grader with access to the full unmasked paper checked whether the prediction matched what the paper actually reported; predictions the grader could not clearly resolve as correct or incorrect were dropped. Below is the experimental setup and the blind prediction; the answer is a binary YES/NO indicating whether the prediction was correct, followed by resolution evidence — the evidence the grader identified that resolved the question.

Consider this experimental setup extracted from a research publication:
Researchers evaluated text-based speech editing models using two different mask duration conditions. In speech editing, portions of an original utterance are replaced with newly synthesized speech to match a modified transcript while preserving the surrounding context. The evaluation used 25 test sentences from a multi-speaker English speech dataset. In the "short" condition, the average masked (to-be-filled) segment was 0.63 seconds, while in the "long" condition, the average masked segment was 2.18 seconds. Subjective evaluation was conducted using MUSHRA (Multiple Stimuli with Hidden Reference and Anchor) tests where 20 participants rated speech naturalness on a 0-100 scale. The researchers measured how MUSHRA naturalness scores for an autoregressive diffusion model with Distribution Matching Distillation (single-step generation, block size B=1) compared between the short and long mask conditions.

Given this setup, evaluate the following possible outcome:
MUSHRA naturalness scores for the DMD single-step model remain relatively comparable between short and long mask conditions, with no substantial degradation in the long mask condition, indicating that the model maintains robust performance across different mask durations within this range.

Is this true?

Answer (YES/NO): YES